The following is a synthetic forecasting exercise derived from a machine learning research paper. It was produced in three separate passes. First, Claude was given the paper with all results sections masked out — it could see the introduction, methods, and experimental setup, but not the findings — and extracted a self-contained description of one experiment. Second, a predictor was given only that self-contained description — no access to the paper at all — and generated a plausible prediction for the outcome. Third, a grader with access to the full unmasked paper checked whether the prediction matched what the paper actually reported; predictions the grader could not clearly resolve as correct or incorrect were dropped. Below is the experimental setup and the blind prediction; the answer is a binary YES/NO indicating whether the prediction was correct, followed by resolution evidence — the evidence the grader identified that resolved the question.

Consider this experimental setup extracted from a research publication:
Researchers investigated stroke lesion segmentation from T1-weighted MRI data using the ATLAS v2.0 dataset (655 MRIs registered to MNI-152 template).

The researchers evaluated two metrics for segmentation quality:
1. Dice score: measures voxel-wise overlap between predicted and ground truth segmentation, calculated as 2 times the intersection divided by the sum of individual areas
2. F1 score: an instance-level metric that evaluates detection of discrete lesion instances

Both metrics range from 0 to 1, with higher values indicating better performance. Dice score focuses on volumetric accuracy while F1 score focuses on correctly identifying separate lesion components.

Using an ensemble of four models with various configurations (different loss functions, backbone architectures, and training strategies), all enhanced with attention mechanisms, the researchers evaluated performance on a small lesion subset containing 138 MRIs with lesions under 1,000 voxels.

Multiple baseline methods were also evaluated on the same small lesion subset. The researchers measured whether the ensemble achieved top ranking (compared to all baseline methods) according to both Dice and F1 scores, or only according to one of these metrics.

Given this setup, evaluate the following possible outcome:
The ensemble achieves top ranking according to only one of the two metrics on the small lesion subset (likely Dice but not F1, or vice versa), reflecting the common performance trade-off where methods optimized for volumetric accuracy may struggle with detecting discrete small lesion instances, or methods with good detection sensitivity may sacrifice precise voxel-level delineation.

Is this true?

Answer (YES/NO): NO